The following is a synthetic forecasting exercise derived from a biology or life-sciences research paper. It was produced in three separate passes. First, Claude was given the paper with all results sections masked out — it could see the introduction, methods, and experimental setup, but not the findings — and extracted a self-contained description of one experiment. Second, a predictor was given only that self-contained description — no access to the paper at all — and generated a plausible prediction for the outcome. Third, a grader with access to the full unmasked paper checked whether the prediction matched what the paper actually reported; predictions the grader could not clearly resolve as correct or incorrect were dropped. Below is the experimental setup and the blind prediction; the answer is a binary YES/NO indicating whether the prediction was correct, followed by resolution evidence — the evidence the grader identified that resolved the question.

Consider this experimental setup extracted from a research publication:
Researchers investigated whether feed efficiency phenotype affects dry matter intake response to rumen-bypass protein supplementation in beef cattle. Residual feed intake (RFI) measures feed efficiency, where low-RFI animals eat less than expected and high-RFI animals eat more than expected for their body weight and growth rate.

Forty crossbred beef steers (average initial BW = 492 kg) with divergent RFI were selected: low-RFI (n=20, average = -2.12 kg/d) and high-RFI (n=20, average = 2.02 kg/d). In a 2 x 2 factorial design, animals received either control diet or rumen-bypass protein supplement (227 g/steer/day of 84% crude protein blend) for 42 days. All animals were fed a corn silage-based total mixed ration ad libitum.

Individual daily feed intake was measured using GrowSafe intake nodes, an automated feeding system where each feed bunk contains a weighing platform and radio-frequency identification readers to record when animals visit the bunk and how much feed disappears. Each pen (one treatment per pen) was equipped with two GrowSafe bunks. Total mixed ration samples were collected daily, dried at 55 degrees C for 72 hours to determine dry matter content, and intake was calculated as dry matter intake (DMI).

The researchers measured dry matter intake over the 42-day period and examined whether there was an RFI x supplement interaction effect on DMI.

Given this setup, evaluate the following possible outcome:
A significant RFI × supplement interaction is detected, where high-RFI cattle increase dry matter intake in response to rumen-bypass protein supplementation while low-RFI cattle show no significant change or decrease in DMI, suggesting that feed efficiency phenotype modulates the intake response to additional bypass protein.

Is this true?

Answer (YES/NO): NO